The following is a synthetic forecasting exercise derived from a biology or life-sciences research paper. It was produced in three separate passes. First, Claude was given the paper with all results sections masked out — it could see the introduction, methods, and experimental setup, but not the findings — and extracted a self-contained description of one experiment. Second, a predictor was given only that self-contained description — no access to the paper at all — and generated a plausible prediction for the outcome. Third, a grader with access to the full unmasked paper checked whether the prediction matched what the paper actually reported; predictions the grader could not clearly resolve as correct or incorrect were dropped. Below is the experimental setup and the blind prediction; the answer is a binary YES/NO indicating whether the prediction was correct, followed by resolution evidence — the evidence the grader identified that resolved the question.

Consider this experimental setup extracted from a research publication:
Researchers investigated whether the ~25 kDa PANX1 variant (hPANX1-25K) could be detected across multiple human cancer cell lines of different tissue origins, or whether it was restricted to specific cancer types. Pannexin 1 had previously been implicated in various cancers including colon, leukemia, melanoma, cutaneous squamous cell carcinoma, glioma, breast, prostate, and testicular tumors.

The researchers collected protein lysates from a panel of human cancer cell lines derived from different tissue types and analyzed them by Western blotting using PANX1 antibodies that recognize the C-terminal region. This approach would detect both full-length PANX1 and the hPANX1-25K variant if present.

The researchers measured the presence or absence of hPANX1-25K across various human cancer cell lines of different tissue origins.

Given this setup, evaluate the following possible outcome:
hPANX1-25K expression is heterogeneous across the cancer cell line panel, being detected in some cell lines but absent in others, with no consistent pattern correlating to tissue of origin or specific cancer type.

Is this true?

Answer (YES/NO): NO